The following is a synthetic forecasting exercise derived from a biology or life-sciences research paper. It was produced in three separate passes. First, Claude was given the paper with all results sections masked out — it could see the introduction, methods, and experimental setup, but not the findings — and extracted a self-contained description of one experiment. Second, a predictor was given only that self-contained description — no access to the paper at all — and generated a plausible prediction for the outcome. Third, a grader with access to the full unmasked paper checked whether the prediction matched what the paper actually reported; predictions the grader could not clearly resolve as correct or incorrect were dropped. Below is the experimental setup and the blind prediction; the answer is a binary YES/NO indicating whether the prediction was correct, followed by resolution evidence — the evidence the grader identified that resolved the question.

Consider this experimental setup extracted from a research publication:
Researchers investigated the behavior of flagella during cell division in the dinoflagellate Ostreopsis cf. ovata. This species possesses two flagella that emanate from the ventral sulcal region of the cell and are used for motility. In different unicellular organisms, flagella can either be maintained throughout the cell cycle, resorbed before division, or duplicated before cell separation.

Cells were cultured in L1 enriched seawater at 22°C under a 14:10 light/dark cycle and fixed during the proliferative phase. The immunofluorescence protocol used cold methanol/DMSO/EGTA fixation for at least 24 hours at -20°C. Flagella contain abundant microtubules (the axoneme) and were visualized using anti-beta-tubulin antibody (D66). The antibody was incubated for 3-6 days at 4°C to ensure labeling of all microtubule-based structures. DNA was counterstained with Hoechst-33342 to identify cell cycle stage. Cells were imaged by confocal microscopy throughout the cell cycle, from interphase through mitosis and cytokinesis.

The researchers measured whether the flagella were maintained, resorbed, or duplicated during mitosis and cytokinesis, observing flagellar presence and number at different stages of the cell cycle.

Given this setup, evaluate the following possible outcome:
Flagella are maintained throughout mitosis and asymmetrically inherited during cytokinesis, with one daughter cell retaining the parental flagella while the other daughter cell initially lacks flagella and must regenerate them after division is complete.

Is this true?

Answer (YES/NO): NO